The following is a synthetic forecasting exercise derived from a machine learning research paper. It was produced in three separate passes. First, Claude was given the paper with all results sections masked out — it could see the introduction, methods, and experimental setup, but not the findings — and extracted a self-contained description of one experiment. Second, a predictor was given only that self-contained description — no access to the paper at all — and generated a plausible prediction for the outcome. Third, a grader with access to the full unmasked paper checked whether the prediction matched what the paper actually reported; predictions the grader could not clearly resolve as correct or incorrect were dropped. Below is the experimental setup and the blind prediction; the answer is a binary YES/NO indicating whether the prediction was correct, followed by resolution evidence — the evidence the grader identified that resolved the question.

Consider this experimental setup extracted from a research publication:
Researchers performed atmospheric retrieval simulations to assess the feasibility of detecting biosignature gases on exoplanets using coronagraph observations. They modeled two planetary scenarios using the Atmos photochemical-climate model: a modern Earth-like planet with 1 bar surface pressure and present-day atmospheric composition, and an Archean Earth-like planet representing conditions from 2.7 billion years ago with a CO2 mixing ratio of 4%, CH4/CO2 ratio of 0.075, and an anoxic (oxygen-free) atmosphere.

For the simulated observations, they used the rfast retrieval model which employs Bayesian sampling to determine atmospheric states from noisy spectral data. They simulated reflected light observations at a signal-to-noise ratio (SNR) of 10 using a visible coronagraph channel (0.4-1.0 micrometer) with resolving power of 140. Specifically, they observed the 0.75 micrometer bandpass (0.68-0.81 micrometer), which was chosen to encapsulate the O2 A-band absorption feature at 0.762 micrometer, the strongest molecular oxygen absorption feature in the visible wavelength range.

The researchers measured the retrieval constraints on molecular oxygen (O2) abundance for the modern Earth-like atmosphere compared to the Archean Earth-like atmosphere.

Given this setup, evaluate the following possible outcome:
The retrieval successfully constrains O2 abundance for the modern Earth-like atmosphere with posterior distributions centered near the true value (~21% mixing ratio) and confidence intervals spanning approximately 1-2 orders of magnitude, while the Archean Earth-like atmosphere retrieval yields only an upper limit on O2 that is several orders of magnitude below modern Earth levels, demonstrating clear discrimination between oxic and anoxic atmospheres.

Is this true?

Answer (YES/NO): NO